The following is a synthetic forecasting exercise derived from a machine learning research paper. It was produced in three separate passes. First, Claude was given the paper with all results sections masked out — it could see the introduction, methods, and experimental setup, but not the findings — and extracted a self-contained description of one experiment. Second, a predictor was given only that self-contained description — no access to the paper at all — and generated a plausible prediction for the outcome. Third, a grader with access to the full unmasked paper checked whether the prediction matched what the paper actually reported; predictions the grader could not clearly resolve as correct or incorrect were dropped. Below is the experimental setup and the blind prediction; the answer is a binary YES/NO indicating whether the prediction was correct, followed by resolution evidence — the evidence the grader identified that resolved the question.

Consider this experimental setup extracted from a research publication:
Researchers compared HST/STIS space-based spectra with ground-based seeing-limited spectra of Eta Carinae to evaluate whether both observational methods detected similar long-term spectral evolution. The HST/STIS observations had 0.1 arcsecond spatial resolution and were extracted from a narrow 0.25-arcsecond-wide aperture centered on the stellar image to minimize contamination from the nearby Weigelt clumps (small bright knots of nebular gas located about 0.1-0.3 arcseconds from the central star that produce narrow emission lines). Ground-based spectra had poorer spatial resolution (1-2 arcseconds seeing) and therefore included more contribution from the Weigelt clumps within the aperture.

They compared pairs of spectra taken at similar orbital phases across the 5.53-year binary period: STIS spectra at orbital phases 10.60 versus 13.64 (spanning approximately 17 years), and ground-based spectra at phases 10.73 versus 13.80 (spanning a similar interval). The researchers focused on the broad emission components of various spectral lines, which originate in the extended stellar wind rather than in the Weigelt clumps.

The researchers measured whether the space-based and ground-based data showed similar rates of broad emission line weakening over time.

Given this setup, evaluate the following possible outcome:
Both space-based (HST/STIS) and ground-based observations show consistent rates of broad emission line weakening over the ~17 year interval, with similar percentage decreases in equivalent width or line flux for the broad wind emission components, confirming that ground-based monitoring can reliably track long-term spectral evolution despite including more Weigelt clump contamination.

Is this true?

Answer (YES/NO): YES